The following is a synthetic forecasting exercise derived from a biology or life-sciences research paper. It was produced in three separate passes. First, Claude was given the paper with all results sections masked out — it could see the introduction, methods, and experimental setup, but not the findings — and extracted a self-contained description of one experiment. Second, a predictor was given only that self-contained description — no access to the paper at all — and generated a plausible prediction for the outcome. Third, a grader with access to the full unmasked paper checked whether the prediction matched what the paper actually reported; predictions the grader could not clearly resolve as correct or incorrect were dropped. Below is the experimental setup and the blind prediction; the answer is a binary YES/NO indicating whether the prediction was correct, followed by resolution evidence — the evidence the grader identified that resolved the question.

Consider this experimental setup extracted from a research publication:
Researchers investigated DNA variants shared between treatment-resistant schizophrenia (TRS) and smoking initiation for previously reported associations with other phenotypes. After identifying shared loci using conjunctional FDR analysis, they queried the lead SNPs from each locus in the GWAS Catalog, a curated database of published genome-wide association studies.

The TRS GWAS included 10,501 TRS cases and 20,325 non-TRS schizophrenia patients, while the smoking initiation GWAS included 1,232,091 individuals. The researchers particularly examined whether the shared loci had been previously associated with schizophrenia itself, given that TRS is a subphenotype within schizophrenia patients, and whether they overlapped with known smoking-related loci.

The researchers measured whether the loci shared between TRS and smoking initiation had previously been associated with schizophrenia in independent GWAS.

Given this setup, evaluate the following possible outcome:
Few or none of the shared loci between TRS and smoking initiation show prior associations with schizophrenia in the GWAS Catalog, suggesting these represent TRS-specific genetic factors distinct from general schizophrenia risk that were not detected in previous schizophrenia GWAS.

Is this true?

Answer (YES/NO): YES